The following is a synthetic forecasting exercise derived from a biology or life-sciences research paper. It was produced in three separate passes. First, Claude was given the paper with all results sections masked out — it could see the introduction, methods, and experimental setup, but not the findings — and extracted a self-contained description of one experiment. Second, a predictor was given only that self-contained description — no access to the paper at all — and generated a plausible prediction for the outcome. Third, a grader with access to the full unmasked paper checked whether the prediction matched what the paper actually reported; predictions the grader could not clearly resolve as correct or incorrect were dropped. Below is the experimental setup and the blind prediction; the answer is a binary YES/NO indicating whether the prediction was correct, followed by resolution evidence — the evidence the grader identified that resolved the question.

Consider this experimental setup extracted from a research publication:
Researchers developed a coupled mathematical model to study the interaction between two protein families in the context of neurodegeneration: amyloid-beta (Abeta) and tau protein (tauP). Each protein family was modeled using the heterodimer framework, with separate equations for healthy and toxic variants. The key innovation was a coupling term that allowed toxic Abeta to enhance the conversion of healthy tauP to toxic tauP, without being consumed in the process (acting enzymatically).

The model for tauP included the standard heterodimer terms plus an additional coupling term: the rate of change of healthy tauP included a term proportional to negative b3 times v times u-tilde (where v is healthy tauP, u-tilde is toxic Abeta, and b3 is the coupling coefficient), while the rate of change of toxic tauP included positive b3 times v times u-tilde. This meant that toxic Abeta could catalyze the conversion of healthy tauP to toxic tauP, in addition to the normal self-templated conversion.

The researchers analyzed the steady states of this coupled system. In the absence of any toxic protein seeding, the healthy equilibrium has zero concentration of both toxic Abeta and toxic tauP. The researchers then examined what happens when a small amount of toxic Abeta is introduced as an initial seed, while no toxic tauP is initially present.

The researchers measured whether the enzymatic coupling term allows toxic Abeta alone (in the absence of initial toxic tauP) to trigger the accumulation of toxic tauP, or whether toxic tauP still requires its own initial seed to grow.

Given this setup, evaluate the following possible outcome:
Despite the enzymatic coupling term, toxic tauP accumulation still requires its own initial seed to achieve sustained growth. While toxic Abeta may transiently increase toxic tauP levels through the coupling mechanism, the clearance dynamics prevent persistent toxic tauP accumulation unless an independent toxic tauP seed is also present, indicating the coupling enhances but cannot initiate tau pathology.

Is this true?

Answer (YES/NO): NO